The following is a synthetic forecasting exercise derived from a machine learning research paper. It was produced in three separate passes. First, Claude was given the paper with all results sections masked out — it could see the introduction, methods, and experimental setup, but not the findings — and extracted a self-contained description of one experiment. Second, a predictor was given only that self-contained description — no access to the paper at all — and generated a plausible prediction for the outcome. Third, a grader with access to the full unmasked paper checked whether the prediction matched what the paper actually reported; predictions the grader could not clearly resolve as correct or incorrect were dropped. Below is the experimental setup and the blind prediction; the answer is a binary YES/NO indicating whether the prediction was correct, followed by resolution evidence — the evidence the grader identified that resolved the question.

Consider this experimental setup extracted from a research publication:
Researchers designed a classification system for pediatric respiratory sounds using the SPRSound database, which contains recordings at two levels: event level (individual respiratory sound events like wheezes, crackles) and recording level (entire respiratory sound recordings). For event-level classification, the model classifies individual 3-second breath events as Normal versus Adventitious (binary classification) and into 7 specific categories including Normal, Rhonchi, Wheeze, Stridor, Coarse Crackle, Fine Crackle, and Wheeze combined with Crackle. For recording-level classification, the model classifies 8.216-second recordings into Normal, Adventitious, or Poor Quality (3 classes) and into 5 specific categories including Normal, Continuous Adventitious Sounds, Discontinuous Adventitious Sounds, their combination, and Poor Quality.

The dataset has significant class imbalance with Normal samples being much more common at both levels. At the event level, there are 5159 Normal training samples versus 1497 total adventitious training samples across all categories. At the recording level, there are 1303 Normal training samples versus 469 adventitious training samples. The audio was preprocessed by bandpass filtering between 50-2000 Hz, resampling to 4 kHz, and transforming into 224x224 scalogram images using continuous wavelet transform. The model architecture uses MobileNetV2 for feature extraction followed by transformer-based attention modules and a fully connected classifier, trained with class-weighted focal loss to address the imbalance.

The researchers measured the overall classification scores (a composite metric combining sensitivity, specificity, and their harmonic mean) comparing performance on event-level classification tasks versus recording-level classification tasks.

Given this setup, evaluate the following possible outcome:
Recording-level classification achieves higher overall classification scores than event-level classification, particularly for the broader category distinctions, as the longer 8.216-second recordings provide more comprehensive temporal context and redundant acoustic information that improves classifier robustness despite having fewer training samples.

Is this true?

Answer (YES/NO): NO